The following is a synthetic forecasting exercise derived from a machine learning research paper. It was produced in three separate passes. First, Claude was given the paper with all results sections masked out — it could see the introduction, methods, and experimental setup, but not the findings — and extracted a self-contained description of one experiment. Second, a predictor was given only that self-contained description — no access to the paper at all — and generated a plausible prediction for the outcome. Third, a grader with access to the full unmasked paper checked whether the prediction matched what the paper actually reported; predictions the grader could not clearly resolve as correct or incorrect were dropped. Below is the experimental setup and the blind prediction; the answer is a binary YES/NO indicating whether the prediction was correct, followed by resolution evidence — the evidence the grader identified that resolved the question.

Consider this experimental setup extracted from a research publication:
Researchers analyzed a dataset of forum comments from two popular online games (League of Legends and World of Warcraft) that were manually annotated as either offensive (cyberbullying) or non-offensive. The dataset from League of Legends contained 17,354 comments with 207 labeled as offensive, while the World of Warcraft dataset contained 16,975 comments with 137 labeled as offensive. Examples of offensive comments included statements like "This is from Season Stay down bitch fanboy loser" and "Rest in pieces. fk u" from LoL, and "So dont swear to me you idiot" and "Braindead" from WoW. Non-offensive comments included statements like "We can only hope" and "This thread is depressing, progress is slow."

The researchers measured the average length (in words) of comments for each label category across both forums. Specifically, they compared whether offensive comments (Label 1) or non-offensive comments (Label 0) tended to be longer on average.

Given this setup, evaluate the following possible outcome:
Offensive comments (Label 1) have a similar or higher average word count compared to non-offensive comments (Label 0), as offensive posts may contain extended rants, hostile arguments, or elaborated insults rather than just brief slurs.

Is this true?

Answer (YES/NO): YES